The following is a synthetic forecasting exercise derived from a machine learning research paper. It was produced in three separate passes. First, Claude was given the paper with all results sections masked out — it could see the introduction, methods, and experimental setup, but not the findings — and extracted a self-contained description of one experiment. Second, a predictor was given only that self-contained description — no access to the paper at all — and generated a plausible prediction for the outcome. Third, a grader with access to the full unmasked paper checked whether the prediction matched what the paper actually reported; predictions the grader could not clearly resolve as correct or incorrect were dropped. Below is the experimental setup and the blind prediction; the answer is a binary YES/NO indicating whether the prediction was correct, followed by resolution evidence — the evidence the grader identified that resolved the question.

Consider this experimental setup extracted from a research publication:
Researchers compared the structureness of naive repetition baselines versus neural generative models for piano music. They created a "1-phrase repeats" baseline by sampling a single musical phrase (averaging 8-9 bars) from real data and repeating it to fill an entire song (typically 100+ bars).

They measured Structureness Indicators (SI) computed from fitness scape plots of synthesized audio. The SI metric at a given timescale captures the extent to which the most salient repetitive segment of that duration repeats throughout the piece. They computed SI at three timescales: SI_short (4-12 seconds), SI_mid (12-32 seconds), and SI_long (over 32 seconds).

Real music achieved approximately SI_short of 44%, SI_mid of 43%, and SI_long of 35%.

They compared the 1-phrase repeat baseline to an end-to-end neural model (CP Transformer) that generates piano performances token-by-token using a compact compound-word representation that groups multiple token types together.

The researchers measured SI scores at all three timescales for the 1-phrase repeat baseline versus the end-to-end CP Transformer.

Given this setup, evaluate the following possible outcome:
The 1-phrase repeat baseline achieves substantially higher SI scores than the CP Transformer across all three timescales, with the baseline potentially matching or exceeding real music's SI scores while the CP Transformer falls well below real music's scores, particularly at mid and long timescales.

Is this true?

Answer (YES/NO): YES